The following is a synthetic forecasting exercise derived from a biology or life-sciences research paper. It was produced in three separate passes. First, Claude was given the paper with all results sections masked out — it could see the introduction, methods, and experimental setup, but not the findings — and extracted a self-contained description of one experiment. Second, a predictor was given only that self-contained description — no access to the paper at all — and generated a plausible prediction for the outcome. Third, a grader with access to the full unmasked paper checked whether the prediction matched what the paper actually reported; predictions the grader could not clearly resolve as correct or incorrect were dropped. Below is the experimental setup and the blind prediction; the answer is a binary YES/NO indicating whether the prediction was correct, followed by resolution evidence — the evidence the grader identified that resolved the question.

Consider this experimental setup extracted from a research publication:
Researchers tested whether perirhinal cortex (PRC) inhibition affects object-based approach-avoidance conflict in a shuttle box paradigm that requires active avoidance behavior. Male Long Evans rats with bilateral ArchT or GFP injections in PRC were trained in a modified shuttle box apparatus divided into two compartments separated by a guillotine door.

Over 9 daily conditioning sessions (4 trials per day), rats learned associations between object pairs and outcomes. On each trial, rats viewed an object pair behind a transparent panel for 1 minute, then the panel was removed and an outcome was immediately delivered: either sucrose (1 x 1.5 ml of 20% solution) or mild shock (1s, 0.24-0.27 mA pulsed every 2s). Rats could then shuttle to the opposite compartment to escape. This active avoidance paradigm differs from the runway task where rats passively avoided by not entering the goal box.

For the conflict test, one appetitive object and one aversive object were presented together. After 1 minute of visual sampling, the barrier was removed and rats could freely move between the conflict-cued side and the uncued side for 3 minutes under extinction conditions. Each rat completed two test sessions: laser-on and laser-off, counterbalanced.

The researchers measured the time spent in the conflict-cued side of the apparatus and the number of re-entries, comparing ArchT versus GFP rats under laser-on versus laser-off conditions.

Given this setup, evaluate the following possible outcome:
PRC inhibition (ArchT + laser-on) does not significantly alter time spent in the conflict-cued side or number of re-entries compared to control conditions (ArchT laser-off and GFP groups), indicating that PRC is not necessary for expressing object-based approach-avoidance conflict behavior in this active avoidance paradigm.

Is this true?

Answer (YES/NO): NO